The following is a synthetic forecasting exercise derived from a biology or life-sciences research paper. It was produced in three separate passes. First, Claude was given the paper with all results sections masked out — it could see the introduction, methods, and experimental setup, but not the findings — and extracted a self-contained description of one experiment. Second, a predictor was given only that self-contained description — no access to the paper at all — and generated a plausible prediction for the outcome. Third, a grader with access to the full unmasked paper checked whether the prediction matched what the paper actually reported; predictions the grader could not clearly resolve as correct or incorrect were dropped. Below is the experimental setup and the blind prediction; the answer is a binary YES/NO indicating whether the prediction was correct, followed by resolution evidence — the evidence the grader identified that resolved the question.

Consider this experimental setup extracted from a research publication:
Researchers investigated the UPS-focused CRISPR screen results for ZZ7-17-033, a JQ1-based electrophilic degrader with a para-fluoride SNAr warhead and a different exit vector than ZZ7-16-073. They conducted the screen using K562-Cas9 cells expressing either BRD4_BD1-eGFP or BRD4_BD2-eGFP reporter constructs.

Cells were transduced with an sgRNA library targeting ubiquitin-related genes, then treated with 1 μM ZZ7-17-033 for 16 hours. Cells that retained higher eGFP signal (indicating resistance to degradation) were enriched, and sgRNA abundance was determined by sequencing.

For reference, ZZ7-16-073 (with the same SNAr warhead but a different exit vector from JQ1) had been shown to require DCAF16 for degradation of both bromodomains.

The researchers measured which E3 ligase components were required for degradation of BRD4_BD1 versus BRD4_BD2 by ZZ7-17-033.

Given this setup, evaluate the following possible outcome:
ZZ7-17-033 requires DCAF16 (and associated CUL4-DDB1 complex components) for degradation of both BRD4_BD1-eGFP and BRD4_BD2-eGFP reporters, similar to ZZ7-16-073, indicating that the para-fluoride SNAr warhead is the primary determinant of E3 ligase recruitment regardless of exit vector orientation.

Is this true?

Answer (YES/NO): NO